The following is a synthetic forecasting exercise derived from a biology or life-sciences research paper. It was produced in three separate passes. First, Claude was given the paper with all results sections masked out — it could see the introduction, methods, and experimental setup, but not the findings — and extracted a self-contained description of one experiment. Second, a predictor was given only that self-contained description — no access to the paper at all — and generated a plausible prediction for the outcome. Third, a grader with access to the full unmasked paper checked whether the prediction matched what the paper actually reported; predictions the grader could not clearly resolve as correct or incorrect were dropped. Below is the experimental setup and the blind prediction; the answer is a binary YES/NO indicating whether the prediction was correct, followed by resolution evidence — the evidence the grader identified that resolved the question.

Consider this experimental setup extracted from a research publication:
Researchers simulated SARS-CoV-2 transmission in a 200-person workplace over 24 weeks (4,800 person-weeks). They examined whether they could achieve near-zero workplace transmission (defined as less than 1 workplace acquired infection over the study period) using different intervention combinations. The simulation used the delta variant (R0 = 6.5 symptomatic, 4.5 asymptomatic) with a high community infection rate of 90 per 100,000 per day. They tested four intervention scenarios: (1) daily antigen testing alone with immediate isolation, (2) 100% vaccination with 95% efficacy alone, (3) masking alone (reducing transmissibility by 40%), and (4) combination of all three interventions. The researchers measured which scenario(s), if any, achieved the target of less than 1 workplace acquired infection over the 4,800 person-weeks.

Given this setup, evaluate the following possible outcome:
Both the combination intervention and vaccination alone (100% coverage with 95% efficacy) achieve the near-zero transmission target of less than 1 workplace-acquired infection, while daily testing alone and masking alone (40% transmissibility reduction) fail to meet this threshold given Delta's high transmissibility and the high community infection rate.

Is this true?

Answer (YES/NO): NO